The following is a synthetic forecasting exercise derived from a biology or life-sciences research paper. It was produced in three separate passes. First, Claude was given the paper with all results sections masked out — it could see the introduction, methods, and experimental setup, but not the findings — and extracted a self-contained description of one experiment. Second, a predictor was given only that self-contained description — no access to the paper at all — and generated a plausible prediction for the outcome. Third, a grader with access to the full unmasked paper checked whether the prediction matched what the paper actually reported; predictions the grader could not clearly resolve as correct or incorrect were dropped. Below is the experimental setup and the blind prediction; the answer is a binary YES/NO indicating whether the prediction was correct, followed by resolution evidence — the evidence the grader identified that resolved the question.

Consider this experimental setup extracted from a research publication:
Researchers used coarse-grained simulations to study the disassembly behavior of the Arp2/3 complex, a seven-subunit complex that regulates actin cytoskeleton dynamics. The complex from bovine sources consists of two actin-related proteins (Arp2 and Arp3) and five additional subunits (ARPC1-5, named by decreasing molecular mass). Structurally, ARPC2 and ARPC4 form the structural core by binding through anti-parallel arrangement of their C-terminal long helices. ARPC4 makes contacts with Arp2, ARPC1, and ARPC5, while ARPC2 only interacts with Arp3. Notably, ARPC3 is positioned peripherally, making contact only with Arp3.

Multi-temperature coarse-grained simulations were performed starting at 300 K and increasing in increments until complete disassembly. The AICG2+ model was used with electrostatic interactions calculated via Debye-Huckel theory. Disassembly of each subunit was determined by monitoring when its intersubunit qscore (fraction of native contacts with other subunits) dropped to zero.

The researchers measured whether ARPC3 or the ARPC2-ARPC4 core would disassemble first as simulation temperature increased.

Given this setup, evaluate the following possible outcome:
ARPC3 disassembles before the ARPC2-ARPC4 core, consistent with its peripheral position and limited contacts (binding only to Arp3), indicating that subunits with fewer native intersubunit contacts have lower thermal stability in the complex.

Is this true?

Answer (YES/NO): YES